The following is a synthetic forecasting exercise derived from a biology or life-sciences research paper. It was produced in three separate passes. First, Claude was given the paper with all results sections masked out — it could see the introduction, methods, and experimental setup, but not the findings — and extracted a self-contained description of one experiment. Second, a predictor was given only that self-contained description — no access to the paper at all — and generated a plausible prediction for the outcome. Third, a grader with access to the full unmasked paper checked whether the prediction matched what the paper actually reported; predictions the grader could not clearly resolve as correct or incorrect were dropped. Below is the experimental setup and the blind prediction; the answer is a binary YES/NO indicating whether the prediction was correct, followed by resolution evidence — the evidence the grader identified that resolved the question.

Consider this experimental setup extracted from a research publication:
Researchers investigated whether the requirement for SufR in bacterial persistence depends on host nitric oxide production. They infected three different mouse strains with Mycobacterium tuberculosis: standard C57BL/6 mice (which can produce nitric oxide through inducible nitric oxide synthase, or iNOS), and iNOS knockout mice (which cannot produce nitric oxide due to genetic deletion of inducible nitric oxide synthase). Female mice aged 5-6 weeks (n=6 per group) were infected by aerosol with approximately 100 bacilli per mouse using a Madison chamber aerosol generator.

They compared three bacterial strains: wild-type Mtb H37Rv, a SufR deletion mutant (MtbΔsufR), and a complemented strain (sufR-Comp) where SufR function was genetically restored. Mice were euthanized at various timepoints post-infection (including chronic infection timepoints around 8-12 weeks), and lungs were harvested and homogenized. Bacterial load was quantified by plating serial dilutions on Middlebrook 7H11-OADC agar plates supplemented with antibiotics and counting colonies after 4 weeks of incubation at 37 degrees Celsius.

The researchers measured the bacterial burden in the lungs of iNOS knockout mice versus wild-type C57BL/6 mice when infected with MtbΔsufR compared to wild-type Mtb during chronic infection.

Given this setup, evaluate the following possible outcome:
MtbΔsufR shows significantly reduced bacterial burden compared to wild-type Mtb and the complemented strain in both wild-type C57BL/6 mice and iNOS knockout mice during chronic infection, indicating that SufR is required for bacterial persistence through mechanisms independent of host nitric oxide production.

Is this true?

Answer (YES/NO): NO